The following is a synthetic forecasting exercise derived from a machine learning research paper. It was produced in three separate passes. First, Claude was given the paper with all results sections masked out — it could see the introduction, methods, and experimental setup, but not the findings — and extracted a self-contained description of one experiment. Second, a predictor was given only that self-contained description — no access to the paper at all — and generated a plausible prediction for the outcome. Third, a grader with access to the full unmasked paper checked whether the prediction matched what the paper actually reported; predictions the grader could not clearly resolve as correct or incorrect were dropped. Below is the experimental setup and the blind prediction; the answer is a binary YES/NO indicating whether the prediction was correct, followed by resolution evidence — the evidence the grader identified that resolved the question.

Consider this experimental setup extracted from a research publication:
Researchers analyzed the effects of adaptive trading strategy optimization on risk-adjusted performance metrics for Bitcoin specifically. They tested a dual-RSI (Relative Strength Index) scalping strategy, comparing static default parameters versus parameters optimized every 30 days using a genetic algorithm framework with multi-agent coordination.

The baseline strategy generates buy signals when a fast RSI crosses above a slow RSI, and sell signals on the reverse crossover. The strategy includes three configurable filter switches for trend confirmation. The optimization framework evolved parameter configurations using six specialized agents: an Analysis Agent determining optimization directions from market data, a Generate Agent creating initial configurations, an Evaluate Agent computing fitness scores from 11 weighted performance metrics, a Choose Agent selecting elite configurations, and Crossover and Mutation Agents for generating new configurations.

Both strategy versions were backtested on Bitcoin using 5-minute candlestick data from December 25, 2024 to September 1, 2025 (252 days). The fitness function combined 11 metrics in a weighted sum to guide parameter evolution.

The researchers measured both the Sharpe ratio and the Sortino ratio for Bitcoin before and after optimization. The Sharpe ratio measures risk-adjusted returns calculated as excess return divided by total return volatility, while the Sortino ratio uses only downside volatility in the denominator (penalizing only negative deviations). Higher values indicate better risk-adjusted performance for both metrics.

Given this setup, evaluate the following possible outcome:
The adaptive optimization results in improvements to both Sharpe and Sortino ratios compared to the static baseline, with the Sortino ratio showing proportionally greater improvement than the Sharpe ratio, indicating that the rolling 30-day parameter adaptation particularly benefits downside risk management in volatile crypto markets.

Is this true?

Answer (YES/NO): NO